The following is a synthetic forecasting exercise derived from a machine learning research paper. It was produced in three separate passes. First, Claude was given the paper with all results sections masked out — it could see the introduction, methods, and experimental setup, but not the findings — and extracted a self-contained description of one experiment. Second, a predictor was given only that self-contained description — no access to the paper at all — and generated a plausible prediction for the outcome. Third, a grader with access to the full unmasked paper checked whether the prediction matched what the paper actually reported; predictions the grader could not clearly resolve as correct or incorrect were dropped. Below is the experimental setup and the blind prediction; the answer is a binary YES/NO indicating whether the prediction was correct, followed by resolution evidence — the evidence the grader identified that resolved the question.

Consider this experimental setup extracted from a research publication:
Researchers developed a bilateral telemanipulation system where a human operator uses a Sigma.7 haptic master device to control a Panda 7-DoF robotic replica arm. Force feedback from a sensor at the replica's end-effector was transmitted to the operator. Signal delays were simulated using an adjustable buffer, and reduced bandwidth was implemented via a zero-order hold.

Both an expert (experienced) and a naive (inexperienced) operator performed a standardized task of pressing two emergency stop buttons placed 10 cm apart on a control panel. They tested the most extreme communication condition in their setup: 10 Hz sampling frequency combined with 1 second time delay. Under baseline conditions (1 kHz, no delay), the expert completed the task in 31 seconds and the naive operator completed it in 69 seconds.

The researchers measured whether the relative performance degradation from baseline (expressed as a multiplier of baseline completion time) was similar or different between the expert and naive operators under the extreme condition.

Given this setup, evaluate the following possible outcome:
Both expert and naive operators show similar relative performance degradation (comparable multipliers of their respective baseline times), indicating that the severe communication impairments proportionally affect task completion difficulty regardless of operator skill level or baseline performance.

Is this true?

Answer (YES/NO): NO